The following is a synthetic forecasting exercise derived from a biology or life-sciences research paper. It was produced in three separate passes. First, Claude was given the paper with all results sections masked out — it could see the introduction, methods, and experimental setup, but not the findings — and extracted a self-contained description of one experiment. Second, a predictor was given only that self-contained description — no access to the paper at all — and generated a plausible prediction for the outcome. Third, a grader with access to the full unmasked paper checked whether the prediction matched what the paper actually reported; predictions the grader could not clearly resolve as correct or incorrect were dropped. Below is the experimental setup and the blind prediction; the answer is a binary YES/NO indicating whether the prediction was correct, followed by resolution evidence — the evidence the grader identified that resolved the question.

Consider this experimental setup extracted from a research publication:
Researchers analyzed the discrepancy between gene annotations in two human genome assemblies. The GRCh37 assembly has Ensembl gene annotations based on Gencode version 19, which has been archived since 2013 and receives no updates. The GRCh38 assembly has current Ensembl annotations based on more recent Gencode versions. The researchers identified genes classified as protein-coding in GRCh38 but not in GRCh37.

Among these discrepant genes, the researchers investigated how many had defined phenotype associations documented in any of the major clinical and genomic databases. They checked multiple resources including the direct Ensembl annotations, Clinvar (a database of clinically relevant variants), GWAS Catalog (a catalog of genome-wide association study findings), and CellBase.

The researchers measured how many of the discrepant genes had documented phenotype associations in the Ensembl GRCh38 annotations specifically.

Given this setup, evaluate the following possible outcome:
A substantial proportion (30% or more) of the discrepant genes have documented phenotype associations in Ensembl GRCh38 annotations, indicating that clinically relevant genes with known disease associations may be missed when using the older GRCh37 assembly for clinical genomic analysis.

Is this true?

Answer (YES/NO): NO